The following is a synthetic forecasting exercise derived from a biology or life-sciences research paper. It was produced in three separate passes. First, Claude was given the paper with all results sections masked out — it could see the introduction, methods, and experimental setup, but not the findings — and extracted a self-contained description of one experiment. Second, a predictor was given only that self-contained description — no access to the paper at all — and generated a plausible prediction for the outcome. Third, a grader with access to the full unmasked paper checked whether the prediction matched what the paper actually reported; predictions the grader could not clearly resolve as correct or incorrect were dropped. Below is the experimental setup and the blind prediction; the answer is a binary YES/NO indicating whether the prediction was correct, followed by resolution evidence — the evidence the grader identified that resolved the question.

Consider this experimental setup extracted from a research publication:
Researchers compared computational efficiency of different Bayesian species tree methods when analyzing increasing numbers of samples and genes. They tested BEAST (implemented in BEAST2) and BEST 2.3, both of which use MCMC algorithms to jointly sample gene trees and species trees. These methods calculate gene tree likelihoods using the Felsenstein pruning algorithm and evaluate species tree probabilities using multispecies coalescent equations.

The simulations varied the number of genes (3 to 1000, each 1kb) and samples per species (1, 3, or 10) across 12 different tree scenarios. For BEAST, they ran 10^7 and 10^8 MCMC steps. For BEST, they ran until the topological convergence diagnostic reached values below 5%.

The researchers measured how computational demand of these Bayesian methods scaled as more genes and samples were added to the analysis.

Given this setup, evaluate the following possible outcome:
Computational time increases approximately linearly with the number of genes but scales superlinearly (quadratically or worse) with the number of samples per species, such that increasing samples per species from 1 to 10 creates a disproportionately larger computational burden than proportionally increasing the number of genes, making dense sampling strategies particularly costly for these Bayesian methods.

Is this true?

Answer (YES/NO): NO